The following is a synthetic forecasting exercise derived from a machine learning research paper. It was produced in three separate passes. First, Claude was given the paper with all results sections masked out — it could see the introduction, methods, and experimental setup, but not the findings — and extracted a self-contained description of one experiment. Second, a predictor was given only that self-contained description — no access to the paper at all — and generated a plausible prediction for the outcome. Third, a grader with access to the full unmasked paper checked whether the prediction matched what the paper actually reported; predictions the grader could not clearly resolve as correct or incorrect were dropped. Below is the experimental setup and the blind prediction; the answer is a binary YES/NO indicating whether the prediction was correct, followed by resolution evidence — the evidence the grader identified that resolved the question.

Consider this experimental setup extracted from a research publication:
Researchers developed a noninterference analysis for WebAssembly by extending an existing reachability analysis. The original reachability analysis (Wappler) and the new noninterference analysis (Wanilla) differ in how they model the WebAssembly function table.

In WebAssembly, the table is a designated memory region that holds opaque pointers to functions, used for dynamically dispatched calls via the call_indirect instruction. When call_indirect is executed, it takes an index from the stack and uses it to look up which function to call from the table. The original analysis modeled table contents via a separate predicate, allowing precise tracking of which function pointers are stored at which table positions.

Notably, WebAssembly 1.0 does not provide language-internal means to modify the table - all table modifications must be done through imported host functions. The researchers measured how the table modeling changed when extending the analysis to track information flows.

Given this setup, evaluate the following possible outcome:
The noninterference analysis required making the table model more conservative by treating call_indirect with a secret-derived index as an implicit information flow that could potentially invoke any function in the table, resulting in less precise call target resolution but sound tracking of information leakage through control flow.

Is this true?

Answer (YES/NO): YES